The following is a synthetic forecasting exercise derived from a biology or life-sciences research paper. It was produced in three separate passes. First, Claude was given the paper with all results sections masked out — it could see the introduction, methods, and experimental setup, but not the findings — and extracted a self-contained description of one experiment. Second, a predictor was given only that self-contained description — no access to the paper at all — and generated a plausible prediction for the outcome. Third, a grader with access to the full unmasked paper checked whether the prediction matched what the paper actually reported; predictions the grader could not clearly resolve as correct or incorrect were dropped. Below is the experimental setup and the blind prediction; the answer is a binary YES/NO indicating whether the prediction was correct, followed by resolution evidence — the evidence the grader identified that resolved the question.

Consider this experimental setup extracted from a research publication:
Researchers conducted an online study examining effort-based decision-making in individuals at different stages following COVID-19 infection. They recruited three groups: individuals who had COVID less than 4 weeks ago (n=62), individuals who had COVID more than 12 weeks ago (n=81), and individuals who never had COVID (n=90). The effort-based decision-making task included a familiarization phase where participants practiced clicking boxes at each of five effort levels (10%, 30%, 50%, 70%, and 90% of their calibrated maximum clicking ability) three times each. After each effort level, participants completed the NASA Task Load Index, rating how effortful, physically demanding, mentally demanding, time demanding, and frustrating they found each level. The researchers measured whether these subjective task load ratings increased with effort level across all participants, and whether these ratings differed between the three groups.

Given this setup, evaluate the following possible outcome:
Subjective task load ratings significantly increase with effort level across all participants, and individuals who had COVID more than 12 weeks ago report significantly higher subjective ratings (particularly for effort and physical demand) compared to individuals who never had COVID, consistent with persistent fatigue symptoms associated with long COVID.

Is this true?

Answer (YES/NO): NO